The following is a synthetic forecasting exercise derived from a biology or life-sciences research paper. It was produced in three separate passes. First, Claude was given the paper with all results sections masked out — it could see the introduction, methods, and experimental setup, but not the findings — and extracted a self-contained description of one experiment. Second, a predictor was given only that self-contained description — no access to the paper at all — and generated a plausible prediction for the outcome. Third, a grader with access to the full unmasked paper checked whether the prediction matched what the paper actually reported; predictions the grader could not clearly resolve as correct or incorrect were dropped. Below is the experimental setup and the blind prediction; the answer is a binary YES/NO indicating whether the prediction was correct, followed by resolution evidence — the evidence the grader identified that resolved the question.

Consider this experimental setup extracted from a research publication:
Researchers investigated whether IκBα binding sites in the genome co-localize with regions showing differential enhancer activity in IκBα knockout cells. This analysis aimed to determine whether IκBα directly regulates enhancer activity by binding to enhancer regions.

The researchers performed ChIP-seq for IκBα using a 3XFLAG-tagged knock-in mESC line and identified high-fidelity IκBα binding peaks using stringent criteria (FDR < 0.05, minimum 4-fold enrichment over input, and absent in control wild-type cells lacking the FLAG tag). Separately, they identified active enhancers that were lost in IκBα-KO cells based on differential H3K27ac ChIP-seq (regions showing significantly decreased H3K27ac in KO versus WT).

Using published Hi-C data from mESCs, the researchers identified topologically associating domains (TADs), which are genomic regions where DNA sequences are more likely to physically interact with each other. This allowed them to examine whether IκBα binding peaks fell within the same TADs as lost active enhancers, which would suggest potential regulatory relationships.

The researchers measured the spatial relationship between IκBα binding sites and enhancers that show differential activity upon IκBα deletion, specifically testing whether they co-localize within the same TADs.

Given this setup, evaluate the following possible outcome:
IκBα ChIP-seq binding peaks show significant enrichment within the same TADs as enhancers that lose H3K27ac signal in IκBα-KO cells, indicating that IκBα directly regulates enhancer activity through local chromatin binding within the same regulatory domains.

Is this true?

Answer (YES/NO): NO